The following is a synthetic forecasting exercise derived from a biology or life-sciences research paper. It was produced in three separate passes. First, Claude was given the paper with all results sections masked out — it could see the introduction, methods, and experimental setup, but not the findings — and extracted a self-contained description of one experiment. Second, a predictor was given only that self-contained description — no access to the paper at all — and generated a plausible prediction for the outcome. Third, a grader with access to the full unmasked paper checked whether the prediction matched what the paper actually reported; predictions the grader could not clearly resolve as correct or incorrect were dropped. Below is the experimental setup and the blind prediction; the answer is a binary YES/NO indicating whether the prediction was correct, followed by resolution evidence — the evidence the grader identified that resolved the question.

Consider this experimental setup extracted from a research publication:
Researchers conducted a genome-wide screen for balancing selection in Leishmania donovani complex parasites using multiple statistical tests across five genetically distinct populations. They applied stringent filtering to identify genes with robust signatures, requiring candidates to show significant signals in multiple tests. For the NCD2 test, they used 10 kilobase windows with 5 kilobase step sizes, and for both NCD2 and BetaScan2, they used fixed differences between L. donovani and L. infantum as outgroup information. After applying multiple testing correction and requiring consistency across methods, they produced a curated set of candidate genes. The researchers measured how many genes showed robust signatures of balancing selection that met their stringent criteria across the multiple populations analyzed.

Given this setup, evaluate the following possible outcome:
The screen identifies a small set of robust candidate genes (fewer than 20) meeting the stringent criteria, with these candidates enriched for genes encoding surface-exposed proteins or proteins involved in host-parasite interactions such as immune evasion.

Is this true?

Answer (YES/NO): NO